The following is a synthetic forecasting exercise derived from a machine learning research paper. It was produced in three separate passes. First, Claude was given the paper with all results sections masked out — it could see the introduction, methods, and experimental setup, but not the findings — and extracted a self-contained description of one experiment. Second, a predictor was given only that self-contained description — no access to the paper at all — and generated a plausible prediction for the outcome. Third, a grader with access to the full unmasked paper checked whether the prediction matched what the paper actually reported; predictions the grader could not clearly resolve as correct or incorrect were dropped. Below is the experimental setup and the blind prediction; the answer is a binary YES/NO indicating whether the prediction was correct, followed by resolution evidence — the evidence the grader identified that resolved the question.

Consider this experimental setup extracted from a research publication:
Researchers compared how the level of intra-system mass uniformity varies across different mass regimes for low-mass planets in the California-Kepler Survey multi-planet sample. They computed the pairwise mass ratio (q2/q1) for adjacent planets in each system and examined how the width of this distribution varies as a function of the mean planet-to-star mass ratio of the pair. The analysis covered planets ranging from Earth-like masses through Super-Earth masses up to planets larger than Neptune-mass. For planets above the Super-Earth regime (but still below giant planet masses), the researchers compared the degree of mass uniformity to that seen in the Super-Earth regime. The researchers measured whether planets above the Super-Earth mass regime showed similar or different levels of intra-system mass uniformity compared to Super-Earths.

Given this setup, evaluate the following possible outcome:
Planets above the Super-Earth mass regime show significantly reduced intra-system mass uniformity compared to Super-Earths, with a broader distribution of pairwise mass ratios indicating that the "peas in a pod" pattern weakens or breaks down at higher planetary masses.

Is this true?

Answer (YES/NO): YES